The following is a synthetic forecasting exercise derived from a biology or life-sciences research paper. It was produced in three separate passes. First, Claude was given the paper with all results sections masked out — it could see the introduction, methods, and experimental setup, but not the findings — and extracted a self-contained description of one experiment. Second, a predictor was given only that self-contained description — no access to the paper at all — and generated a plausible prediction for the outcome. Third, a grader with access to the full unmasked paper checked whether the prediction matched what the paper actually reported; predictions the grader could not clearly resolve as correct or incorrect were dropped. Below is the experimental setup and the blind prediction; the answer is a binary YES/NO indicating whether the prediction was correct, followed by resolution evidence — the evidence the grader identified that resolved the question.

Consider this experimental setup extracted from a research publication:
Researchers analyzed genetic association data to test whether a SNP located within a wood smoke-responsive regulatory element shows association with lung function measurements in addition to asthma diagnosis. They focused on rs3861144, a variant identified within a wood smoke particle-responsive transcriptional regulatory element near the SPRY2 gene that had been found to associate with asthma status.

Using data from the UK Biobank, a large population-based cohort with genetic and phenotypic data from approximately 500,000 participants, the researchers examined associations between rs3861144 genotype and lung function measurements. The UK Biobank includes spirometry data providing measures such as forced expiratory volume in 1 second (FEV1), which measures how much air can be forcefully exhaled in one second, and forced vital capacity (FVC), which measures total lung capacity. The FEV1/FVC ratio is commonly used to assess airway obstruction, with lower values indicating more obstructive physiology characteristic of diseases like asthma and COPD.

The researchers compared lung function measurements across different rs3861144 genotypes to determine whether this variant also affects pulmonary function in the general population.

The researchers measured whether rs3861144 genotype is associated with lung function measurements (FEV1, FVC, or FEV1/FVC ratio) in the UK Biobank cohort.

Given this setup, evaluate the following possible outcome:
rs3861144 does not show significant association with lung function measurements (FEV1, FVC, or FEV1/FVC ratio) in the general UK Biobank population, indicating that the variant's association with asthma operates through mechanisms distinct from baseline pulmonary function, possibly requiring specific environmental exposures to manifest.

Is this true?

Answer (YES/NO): NO